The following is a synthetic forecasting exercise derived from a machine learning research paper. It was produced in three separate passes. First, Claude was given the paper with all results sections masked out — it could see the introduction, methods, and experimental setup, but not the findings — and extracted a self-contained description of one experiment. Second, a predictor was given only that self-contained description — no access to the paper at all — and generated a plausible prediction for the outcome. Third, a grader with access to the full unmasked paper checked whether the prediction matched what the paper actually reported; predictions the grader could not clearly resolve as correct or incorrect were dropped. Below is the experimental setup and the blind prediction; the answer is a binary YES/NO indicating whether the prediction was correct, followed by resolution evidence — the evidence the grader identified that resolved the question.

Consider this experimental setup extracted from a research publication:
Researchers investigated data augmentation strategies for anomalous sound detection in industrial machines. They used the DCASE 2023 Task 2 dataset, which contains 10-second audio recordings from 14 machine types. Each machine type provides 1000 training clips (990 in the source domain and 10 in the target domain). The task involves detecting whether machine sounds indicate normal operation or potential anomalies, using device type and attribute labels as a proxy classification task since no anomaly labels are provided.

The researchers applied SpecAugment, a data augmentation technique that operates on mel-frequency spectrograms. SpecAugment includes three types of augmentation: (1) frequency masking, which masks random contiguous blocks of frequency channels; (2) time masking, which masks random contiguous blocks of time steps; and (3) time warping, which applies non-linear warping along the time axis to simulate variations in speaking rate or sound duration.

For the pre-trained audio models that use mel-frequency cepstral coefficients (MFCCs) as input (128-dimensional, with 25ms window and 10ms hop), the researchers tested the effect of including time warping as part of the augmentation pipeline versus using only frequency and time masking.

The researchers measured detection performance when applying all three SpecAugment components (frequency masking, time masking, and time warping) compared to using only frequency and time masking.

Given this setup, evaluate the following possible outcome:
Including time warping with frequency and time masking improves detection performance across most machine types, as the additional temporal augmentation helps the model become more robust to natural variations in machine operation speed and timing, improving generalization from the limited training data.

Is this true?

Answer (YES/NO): NO